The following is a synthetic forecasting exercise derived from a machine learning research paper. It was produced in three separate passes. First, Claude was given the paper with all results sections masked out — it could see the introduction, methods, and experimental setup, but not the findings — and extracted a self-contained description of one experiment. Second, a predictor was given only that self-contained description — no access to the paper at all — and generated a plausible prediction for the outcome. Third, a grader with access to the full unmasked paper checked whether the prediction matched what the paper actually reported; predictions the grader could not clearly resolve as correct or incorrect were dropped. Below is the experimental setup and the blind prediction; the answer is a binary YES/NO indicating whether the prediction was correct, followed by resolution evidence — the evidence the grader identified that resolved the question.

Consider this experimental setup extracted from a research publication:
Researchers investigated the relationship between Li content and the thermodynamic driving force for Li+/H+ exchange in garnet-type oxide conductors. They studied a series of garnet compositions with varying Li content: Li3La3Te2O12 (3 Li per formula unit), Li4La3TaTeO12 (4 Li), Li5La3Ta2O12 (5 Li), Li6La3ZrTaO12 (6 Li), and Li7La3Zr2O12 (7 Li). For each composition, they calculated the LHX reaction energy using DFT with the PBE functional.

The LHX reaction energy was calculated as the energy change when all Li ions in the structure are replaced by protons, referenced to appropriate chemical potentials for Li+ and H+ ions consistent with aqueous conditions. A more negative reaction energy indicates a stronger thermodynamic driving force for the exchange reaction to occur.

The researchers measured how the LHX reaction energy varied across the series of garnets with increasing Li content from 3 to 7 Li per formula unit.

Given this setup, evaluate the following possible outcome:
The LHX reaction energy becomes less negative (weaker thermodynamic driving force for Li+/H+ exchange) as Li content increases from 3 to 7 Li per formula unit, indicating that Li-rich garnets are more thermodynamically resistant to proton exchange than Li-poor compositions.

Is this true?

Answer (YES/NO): NO